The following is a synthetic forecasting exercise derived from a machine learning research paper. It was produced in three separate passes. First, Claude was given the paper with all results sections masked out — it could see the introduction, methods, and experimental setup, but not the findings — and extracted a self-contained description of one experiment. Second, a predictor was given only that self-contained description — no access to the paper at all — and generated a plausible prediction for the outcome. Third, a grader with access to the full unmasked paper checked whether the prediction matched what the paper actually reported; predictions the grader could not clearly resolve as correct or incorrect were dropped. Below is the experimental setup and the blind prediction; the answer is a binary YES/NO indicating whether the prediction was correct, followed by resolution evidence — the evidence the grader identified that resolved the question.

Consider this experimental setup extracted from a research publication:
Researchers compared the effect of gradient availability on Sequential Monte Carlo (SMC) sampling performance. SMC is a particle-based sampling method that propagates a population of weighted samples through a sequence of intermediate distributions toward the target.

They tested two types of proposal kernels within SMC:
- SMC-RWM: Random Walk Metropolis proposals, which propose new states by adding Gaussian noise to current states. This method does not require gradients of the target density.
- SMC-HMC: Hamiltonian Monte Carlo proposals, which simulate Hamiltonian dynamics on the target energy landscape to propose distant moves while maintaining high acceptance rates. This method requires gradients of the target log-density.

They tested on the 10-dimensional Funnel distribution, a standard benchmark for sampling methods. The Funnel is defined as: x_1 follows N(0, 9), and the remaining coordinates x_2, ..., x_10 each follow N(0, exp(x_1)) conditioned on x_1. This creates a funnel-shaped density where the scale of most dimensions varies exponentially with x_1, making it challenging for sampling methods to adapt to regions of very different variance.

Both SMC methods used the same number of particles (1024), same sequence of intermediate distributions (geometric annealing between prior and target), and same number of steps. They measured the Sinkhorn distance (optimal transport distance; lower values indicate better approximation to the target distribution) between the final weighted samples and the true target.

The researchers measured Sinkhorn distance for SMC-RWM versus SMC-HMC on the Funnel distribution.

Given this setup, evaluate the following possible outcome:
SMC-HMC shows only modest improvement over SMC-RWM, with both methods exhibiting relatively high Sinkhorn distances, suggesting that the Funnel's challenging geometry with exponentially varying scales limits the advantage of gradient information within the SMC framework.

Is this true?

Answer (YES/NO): NO